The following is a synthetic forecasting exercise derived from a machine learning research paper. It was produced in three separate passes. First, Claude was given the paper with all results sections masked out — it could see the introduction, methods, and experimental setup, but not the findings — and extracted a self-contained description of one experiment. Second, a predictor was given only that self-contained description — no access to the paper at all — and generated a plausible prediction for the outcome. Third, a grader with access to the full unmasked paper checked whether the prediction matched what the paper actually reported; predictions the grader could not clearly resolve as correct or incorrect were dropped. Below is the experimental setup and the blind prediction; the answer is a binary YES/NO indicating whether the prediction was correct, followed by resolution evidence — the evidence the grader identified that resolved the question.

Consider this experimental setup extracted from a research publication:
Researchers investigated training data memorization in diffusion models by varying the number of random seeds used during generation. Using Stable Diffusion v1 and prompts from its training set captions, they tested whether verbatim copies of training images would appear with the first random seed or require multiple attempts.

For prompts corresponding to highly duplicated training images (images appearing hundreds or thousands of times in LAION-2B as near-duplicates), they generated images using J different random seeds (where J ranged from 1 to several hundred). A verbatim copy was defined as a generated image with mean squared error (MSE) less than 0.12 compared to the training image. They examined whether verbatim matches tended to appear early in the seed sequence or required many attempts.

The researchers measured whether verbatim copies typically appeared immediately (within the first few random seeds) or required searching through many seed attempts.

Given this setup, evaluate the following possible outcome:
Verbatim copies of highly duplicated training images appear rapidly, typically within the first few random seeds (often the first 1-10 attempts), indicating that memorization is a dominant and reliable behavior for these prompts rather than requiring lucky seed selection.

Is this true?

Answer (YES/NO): YES